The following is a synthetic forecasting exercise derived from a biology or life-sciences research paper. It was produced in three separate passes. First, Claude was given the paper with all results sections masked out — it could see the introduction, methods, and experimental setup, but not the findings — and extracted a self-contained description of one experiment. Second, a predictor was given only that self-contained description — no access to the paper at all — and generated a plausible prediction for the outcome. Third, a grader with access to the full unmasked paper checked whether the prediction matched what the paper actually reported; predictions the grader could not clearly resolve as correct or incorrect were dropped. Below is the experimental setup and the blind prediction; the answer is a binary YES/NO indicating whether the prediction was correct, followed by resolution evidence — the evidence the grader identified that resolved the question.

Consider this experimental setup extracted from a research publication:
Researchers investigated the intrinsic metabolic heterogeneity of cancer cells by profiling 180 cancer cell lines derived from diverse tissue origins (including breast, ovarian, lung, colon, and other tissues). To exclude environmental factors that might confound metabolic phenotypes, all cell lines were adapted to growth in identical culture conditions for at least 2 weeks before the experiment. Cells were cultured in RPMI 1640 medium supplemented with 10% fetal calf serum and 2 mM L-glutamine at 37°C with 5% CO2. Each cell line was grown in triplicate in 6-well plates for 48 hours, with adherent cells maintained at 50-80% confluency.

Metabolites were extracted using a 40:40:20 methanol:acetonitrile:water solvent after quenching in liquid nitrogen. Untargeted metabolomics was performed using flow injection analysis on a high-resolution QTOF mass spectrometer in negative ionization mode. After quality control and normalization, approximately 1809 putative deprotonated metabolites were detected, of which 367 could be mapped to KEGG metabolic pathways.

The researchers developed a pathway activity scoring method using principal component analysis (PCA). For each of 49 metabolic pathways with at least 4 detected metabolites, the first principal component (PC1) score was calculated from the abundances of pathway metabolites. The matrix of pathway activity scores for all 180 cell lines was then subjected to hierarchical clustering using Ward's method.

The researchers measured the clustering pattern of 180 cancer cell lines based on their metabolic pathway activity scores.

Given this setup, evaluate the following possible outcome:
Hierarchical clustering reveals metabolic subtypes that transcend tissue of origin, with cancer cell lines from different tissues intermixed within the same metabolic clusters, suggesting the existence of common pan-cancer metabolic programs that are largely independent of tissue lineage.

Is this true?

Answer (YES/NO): YES